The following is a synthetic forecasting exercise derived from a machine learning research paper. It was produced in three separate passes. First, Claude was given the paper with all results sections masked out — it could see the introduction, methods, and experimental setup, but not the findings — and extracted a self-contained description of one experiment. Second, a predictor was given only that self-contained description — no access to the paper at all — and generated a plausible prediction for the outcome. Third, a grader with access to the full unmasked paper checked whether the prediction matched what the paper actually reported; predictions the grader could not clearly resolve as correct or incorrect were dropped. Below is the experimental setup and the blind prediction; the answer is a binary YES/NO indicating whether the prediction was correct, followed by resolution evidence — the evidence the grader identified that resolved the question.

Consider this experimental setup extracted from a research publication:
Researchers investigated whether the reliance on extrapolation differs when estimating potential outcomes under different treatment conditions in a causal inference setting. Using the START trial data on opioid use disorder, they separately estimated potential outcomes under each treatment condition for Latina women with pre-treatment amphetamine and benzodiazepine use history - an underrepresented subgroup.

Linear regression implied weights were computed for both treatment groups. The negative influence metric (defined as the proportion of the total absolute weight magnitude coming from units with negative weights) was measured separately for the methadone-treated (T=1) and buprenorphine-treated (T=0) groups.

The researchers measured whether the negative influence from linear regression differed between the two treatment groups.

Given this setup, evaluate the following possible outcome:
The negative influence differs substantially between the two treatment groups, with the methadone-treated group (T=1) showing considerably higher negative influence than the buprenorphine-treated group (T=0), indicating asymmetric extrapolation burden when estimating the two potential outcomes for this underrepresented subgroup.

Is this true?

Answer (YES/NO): NO